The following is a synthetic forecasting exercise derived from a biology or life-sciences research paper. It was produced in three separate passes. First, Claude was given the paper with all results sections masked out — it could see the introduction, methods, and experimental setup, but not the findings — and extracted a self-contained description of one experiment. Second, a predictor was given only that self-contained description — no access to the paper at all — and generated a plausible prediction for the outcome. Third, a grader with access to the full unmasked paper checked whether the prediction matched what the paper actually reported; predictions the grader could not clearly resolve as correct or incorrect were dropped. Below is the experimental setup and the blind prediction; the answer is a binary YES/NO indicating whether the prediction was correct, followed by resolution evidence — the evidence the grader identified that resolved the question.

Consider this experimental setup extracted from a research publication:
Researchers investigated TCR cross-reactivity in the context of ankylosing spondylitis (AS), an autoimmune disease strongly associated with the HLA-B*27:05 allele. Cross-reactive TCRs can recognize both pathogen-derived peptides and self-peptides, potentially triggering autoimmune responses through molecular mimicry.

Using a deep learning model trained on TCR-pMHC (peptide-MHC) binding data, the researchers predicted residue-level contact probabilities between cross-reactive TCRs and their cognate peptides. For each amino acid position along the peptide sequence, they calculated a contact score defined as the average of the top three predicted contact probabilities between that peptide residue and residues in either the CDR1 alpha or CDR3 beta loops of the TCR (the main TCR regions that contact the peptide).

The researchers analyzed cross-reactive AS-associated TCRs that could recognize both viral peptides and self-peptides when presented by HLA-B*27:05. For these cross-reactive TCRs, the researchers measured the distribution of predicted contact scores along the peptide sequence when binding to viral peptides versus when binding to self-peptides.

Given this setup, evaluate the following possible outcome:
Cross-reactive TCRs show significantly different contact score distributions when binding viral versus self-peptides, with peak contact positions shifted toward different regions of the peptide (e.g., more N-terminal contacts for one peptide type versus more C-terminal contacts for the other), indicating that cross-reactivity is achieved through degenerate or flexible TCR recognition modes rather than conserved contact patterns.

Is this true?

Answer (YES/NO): NO